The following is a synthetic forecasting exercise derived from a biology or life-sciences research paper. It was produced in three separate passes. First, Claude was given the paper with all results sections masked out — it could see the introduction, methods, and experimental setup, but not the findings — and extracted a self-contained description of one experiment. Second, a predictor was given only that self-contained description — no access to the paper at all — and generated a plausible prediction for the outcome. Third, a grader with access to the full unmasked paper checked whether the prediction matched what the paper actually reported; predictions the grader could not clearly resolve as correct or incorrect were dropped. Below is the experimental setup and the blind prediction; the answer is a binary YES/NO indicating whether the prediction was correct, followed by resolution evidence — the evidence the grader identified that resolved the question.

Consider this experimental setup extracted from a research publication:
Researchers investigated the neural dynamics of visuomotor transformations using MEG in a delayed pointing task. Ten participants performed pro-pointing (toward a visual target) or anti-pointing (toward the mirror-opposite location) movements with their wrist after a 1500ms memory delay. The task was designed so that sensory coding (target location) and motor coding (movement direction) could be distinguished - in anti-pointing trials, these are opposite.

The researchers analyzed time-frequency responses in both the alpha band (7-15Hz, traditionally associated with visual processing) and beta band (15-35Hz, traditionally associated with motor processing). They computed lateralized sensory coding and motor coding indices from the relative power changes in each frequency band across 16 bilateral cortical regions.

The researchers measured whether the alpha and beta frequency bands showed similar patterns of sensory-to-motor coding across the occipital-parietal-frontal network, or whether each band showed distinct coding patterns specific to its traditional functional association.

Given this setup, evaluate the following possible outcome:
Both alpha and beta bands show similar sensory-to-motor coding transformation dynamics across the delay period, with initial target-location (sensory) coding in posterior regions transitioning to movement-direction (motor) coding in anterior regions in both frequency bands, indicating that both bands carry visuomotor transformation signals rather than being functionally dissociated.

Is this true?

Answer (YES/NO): YES